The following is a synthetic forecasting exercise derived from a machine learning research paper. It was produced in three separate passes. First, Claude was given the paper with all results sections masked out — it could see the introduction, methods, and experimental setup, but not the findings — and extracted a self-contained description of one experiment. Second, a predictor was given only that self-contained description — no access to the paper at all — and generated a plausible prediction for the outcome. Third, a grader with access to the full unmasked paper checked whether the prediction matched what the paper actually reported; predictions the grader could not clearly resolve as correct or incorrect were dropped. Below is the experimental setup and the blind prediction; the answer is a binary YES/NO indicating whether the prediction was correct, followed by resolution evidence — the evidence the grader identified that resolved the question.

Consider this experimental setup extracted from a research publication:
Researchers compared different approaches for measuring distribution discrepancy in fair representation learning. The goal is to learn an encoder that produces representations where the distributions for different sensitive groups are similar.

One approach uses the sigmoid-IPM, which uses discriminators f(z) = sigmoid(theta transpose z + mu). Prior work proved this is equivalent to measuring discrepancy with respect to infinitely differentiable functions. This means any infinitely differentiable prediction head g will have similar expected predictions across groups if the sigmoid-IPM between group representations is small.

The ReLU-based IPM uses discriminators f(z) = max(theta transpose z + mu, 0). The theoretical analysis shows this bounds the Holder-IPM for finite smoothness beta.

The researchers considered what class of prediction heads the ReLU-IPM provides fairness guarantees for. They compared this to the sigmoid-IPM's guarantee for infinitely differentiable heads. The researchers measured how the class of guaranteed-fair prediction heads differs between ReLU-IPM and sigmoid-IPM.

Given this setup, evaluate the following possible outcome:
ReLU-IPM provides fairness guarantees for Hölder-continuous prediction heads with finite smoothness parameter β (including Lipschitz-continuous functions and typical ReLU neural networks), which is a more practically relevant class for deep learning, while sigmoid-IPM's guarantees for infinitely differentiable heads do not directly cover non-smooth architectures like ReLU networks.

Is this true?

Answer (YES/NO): YES